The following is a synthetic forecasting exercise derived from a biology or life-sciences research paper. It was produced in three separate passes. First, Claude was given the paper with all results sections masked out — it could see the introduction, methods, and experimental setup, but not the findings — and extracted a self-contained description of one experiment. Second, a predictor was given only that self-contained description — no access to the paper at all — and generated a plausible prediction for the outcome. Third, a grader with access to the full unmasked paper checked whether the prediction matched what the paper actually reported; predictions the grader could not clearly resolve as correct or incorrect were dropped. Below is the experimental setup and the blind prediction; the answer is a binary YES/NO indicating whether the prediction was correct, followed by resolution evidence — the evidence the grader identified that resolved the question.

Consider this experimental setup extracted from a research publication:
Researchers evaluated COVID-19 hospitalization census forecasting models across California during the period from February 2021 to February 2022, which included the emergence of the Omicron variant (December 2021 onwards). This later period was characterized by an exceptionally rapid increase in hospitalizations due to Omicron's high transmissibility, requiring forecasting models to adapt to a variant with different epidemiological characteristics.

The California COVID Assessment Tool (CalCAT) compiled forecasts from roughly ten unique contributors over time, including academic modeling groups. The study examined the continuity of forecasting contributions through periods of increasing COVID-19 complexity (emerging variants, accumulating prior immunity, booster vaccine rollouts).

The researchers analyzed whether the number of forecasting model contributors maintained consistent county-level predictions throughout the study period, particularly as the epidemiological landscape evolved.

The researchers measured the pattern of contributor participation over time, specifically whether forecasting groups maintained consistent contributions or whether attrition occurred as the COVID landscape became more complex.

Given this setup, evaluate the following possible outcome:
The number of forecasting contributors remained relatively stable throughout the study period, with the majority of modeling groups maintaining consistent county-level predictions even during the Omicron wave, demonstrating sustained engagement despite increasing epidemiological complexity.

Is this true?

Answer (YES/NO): NO